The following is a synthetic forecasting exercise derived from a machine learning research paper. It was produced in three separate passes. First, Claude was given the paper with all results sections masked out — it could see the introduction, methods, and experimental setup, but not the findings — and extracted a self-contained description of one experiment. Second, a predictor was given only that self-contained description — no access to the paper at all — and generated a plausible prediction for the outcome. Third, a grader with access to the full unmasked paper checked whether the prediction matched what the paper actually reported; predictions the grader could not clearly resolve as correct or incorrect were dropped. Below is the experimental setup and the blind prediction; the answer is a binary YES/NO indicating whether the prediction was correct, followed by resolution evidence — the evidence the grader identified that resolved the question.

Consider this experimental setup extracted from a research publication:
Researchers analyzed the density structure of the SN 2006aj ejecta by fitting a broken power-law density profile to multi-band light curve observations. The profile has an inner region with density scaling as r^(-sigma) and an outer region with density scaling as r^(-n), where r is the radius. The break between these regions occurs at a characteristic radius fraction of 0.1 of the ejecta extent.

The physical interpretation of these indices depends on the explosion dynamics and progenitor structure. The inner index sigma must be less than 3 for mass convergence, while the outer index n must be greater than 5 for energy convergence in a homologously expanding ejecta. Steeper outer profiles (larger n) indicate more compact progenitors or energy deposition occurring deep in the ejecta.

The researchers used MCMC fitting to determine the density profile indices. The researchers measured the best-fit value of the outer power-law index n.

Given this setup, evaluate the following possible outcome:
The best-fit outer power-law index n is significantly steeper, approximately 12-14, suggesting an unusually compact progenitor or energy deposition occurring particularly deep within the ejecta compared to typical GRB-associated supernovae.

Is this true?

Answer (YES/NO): NO